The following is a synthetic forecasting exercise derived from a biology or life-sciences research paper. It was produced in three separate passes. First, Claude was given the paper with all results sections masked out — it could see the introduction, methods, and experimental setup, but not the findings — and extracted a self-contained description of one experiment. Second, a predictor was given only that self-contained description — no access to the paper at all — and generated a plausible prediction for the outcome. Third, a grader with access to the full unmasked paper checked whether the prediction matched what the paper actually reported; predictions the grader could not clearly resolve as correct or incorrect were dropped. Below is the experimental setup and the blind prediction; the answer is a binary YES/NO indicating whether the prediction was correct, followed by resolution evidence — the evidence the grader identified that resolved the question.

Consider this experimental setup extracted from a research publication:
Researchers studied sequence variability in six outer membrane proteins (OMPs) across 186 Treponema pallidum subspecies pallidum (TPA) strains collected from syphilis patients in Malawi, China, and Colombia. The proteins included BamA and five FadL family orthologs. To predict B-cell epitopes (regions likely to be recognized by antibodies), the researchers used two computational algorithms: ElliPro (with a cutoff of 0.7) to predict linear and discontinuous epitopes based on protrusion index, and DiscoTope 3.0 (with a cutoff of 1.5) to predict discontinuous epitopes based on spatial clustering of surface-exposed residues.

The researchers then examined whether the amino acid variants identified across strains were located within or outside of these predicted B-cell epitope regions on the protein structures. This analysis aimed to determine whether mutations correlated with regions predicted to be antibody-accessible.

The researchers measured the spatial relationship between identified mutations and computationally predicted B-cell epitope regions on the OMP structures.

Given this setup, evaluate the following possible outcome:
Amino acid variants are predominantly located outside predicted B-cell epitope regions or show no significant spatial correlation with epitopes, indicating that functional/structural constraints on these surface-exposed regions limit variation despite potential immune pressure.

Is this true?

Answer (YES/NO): NO